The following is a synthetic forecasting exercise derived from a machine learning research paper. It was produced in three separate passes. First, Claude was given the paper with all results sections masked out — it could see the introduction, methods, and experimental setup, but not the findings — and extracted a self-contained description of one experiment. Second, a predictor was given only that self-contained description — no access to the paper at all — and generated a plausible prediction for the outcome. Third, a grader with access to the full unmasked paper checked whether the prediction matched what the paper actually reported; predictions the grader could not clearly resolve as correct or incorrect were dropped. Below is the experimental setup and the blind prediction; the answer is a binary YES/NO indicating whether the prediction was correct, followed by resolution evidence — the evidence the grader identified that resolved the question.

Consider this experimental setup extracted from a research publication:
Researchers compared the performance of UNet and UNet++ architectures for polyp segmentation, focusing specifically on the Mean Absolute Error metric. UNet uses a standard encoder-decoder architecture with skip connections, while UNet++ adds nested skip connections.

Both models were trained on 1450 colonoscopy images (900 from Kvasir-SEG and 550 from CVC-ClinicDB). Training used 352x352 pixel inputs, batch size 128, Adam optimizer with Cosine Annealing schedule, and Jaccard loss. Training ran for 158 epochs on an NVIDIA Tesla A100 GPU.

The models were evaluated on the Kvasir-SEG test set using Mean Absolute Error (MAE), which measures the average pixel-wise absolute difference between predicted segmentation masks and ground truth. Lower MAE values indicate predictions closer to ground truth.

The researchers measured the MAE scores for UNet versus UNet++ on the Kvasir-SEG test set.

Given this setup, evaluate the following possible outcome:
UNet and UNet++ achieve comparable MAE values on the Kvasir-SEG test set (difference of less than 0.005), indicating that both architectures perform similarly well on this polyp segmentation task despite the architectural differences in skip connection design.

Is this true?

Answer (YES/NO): NO